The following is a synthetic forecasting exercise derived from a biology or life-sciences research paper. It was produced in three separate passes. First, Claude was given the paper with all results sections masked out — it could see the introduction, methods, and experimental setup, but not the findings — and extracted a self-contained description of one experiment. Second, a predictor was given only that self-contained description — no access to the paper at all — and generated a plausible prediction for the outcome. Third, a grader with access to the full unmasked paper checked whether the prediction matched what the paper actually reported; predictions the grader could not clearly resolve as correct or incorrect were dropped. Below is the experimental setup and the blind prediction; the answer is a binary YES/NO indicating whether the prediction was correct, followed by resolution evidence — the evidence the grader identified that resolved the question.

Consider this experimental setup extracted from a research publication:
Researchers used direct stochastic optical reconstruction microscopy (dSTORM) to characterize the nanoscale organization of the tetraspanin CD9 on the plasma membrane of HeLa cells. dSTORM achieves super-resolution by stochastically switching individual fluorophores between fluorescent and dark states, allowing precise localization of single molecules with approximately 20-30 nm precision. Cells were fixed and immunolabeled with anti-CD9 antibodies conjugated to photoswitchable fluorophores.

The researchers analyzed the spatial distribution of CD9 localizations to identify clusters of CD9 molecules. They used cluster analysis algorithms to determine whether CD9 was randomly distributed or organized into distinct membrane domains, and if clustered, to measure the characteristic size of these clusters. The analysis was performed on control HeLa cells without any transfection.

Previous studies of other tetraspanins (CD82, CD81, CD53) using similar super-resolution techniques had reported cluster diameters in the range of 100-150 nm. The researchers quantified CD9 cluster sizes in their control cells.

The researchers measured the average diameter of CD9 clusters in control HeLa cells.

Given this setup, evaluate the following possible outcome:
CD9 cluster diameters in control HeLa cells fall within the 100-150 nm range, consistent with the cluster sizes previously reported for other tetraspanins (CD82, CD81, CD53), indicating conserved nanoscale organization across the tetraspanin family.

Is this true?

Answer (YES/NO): NO